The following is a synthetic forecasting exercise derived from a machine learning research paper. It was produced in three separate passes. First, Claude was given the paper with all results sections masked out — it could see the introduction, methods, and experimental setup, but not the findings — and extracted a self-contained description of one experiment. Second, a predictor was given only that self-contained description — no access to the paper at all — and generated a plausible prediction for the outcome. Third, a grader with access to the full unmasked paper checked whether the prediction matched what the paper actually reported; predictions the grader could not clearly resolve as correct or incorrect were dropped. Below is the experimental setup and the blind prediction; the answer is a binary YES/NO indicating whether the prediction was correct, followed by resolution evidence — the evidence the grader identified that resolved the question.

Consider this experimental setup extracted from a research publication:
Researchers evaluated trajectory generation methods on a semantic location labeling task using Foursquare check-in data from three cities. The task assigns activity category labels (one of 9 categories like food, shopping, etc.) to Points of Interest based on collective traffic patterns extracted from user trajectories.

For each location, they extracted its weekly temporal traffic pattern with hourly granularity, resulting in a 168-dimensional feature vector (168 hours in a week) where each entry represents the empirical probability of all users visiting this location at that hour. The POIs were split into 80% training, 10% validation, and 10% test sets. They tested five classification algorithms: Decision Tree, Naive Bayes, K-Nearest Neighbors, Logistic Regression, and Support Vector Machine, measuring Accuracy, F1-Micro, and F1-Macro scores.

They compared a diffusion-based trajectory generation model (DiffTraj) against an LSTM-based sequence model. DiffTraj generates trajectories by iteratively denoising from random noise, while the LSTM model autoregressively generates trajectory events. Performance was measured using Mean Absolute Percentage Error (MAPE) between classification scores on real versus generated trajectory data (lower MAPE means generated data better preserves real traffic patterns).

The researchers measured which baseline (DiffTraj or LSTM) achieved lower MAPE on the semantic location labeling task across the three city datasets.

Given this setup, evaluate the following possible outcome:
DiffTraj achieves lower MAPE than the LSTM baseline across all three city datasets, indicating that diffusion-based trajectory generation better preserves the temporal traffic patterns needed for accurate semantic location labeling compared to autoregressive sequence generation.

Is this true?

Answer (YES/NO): NO